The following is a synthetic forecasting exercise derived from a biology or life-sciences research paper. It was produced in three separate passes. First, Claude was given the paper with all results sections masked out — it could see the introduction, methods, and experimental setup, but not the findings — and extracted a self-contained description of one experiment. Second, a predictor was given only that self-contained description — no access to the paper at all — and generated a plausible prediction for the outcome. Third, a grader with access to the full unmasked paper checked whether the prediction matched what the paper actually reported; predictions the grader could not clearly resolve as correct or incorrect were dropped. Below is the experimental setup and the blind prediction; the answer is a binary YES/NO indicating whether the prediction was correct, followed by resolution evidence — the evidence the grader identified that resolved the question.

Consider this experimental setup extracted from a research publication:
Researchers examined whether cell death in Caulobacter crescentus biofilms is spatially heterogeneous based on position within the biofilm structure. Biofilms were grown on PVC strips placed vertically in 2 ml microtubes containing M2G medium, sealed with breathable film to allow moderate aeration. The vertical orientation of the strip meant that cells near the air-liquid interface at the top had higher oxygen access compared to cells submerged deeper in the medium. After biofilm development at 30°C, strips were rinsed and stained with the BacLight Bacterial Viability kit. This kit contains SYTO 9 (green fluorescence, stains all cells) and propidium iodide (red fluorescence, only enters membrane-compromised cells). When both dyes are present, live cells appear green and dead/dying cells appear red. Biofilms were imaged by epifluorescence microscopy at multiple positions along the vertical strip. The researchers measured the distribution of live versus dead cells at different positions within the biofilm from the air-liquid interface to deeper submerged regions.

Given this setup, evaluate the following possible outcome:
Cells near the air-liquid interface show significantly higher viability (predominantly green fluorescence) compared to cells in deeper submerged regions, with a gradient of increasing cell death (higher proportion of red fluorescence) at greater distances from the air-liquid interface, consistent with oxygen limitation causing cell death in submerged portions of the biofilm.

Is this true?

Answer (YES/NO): YES